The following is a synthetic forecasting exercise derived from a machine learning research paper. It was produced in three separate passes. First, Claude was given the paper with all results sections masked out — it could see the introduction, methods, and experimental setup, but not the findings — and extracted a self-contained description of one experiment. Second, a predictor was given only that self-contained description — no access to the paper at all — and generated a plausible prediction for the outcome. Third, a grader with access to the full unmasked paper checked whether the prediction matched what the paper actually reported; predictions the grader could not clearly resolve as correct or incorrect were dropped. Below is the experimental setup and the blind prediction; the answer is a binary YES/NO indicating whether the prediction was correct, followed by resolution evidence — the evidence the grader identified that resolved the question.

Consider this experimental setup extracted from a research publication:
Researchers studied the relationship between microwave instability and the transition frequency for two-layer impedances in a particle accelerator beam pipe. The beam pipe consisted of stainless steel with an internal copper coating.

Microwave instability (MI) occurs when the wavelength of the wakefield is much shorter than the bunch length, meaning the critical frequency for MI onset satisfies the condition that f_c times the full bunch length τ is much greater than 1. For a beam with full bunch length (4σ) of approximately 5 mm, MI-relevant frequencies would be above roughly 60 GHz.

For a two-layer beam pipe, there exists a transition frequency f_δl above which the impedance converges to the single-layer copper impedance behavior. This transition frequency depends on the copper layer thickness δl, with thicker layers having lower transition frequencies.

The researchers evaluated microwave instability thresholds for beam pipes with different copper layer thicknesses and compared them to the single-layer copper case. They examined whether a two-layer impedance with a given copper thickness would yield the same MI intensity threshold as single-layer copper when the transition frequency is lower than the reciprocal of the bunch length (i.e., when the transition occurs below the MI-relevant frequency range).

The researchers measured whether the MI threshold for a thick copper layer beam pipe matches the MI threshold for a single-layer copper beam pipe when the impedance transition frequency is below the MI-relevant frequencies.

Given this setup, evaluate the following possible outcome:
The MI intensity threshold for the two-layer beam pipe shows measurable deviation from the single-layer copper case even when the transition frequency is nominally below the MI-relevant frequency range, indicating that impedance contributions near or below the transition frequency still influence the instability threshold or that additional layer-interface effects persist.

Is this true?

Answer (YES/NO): NO